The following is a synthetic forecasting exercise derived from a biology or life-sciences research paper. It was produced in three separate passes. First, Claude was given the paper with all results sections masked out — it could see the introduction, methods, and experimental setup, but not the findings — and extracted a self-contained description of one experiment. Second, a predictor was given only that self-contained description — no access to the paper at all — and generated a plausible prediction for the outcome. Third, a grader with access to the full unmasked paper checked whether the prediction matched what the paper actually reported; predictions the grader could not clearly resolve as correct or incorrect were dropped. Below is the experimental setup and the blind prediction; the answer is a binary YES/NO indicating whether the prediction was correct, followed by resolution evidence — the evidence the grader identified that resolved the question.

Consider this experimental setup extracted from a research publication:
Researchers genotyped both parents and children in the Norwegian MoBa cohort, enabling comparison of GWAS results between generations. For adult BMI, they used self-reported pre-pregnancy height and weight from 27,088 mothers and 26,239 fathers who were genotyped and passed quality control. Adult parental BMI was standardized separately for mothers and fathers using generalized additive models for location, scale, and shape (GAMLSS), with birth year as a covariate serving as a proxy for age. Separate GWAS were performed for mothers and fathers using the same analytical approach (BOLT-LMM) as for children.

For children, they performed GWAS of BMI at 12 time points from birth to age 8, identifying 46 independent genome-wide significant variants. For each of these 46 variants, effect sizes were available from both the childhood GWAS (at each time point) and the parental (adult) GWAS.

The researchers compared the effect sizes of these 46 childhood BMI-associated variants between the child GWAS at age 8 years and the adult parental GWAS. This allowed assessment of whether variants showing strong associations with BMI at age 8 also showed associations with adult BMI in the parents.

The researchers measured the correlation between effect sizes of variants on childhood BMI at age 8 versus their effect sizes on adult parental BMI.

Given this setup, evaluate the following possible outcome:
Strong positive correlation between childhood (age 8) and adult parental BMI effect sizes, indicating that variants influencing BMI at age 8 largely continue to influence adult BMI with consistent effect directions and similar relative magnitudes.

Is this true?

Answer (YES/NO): NO